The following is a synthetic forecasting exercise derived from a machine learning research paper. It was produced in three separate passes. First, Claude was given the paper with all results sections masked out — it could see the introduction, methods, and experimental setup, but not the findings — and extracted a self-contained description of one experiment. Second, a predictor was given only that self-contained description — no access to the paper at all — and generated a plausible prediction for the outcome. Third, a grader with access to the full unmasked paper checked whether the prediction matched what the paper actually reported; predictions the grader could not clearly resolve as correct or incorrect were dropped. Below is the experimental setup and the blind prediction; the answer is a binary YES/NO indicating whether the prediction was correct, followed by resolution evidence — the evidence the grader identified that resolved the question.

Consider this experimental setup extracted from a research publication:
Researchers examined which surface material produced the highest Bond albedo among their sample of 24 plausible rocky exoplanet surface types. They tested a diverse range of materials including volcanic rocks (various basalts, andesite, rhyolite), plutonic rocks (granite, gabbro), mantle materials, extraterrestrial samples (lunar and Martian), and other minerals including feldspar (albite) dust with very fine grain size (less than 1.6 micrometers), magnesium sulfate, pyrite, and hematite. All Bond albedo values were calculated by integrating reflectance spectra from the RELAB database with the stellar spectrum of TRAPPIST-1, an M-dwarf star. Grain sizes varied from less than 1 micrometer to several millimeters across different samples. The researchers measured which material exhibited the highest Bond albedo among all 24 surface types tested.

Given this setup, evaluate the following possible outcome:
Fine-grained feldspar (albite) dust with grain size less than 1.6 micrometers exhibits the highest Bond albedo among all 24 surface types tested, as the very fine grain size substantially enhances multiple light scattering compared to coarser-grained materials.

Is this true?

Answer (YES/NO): YES